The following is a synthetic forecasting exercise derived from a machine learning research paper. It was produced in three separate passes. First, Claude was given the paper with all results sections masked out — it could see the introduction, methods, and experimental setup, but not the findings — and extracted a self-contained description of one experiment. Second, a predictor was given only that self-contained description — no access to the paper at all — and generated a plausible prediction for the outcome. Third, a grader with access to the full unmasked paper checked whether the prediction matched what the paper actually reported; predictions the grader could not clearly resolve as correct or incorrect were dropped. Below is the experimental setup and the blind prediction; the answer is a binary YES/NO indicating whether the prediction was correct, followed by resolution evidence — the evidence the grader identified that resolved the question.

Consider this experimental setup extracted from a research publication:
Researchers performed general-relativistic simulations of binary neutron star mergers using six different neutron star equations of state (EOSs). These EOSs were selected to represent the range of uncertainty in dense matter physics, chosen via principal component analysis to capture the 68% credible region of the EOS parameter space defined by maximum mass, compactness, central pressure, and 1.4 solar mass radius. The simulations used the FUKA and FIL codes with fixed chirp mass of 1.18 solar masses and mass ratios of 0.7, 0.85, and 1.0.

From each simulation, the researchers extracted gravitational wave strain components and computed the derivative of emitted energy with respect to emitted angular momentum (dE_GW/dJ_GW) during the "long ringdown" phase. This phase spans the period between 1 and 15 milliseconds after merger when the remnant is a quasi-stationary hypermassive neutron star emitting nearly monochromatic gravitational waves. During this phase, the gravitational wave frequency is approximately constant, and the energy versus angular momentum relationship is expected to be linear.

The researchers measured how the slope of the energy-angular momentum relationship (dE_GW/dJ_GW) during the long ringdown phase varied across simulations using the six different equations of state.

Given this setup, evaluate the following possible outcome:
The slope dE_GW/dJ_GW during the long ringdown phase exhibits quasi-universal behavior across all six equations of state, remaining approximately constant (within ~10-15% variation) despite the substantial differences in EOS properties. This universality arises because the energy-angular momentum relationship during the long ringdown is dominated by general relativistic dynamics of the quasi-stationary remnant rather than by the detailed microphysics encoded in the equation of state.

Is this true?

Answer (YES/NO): NO